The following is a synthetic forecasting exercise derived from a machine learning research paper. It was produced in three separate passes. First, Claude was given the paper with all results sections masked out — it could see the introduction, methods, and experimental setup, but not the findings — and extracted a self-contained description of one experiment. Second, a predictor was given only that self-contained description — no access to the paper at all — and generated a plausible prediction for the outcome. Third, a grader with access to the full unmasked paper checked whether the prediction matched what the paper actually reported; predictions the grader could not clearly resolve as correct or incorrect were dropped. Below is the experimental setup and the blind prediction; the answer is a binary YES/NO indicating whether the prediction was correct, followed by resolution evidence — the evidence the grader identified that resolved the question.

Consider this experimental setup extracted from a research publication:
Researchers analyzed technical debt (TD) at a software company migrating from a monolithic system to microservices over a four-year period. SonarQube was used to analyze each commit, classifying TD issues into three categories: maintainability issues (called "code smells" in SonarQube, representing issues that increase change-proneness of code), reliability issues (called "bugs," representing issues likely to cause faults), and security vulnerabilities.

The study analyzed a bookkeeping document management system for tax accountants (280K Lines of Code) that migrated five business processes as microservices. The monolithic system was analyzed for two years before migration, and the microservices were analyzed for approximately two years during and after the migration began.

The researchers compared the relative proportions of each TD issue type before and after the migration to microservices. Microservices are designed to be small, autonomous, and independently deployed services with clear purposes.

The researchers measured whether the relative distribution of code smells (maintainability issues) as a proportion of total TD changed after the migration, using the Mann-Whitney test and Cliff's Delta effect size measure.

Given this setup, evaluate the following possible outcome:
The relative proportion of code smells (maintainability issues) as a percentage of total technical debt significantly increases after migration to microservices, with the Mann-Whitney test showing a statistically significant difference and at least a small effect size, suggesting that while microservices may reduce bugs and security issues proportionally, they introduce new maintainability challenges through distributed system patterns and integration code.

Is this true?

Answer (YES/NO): YES